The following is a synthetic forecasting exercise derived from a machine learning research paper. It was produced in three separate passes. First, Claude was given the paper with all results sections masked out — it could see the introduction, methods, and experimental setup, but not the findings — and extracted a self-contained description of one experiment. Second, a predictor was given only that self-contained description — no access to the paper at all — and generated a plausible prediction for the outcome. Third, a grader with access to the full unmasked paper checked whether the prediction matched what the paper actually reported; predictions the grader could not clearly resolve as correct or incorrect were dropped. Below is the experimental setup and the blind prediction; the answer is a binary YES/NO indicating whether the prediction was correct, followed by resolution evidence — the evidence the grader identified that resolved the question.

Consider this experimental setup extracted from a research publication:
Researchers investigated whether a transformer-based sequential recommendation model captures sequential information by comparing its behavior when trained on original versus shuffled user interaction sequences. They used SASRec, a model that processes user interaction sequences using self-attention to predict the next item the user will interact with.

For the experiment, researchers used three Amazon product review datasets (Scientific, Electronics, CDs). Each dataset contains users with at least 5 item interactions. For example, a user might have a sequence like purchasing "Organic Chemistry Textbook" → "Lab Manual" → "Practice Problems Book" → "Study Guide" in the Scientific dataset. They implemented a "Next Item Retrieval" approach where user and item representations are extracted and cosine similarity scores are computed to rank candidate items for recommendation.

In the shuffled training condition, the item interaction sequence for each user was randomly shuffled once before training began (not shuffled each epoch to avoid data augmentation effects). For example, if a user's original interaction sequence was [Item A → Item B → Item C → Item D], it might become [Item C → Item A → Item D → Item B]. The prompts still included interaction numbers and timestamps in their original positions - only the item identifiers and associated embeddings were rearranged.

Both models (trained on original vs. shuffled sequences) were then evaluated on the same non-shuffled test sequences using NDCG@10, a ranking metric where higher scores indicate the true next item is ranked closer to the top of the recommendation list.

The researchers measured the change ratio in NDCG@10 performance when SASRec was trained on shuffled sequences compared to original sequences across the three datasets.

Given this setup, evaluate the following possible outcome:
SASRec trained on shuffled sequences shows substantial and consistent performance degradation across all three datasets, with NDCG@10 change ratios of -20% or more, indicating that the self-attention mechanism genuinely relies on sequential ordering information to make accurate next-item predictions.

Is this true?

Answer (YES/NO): NO